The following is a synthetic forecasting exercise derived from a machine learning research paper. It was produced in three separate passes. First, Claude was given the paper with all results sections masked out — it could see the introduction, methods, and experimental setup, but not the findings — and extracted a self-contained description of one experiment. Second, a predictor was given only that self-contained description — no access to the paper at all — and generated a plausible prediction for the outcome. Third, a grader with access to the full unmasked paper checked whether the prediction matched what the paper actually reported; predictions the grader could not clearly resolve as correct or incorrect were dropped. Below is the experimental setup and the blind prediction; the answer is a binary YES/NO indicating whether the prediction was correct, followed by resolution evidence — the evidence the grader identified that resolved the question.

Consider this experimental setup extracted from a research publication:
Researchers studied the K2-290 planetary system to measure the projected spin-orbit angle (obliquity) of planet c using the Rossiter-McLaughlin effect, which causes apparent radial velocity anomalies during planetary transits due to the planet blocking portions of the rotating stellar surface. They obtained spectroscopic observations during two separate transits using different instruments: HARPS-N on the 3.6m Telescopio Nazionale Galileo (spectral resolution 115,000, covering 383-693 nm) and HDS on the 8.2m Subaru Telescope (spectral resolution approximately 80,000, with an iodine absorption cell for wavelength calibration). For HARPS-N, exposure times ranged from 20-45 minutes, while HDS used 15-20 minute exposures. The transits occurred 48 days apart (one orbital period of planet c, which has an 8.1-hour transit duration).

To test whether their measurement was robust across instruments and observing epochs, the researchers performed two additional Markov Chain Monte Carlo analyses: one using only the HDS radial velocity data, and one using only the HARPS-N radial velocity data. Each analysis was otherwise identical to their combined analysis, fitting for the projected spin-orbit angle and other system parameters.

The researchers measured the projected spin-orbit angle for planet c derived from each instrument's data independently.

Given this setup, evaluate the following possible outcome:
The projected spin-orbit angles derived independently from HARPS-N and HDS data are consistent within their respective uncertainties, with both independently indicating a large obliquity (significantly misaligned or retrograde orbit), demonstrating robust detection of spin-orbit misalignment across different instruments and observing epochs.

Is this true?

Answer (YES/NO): YES